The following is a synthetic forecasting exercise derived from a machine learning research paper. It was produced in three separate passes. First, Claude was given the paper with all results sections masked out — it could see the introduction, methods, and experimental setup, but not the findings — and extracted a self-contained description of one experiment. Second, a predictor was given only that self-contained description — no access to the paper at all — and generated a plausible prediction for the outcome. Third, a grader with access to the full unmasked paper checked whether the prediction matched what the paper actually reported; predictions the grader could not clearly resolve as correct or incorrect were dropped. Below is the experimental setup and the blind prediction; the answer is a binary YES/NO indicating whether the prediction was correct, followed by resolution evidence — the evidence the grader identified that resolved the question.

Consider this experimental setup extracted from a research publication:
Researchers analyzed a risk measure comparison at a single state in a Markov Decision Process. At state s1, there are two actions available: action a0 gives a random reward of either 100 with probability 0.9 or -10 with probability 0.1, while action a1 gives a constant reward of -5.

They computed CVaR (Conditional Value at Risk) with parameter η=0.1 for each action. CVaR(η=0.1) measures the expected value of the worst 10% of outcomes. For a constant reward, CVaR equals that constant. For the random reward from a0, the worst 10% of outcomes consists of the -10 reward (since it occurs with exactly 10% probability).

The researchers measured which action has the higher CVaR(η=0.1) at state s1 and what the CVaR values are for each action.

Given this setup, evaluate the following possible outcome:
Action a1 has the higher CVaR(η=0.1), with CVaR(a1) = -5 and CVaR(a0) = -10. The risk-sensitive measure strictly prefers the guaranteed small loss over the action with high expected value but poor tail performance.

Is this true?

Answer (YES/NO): YES